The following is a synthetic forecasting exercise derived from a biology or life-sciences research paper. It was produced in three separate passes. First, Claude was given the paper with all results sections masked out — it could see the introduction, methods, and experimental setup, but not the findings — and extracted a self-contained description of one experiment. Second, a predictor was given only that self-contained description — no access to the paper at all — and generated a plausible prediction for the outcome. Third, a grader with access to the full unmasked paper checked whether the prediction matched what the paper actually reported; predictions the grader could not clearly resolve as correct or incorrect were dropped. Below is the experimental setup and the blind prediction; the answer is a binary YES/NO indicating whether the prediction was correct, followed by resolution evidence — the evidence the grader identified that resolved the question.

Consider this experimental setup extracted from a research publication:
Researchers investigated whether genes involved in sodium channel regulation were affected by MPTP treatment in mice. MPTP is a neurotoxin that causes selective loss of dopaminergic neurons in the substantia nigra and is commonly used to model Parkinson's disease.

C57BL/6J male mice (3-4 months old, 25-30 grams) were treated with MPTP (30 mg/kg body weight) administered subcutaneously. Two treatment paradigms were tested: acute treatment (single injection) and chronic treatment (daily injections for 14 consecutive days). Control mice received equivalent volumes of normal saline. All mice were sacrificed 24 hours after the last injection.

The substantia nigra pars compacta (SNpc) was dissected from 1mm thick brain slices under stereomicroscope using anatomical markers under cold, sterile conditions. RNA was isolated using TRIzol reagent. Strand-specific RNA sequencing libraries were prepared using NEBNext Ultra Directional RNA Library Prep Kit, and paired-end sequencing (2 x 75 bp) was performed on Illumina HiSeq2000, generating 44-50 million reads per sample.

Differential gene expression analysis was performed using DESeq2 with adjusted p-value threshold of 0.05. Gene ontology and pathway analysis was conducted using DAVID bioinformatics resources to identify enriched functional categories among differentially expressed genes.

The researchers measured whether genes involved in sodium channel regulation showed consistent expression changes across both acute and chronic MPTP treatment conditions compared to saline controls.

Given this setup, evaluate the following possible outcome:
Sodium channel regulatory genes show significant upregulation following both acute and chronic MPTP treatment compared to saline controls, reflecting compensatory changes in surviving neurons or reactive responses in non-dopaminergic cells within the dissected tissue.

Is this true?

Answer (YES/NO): NO